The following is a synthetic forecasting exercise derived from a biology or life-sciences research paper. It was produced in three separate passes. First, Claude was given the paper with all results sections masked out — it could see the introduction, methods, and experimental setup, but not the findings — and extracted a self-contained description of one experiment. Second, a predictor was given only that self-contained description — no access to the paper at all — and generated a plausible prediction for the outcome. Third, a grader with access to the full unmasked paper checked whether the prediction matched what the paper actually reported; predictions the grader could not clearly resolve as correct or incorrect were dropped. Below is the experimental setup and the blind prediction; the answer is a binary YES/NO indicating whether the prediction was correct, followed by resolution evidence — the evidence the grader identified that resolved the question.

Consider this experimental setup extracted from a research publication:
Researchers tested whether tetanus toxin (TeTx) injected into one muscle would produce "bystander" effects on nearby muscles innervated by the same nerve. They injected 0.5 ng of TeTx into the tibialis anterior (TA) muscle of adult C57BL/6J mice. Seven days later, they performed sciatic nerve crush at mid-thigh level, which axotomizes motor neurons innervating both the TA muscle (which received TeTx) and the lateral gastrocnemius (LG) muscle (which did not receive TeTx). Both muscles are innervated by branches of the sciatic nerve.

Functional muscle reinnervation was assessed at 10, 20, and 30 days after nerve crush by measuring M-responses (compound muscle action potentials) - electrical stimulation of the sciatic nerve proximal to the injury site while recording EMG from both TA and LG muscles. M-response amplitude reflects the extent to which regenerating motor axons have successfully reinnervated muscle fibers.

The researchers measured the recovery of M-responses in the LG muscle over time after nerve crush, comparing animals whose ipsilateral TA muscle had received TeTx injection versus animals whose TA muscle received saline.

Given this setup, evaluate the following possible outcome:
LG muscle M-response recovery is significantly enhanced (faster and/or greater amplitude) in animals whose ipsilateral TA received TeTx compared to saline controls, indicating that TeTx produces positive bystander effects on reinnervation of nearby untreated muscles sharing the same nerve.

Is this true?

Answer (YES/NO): NO